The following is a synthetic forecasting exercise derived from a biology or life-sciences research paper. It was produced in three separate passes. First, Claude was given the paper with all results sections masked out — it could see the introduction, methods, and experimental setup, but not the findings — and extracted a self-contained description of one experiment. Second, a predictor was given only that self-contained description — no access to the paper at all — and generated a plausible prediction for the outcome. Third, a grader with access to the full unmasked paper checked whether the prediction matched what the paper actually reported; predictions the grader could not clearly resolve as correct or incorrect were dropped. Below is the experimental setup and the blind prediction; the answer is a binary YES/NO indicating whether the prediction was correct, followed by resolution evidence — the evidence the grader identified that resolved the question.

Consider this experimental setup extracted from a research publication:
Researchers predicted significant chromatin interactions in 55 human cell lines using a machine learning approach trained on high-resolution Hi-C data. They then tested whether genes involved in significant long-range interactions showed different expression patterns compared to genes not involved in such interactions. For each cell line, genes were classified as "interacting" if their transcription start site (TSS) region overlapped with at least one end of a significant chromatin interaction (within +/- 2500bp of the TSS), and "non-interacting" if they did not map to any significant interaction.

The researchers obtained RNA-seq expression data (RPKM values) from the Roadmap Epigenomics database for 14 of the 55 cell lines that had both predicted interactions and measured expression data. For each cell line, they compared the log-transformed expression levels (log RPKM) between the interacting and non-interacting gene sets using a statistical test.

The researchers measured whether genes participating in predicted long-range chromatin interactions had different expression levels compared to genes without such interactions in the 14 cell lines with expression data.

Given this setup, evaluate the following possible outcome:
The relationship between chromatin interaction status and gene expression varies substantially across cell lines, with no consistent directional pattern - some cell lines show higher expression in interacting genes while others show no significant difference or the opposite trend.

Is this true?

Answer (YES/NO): NO